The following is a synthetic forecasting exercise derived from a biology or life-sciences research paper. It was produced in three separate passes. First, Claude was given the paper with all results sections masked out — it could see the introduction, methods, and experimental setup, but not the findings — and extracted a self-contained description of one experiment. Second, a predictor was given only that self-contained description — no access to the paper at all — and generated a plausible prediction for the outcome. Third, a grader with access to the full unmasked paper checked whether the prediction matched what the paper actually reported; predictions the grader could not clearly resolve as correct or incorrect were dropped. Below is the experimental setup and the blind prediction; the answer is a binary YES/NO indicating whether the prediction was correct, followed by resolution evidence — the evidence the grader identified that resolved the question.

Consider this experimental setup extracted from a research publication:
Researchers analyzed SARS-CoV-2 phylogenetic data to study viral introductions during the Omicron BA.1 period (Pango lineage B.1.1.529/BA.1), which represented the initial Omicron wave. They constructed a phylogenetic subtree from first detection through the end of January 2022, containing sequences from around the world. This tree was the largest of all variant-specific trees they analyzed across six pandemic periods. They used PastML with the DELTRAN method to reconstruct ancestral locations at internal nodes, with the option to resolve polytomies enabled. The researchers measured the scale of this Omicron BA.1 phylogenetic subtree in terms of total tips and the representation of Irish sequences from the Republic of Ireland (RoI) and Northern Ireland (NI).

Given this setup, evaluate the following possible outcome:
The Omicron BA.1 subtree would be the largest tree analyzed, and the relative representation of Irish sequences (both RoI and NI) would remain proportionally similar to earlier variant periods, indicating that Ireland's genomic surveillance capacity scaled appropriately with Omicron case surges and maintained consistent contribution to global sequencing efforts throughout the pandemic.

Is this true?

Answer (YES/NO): NO